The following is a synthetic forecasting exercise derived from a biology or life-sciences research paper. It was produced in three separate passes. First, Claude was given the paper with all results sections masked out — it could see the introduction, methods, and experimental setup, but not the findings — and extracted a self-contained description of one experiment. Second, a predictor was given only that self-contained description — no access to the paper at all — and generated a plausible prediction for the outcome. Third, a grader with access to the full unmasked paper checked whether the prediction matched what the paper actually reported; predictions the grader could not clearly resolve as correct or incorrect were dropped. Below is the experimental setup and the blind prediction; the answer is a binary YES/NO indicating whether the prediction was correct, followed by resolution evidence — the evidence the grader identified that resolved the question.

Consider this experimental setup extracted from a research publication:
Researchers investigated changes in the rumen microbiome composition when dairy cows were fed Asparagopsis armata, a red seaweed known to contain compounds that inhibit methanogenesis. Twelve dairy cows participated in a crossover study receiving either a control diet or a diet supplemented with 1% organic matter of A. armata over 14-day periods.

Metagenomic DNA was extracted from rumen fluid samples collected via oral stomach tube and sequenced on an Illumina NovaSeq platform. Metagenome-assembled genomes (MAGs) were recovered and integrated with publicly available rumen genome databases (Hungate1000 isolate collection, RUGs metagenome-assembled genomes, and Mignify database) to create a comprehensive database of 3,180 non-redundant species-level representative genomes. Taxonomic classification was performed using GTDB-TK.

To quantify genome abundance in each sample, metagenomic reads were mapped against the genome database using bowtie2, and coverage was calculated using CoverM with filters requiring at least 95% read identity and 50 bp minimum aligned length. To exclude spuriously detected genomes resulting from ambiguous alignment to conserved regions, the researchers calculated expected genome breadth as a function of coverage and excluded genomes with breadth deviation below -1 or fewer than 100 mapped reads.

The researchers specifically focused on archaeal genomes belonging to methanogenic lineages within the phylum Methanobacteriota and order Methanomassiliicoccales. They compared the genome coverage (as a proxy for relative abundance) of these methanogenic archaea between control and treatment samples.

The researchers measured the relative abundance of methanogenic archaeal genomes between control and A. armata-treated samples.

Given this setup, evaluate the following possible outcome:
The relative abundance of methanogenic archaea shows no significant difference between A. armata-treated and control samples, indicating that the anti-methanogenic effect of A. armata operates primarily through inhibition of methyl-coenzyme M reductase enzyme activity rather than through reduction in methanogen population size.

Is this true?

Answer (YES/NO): NO